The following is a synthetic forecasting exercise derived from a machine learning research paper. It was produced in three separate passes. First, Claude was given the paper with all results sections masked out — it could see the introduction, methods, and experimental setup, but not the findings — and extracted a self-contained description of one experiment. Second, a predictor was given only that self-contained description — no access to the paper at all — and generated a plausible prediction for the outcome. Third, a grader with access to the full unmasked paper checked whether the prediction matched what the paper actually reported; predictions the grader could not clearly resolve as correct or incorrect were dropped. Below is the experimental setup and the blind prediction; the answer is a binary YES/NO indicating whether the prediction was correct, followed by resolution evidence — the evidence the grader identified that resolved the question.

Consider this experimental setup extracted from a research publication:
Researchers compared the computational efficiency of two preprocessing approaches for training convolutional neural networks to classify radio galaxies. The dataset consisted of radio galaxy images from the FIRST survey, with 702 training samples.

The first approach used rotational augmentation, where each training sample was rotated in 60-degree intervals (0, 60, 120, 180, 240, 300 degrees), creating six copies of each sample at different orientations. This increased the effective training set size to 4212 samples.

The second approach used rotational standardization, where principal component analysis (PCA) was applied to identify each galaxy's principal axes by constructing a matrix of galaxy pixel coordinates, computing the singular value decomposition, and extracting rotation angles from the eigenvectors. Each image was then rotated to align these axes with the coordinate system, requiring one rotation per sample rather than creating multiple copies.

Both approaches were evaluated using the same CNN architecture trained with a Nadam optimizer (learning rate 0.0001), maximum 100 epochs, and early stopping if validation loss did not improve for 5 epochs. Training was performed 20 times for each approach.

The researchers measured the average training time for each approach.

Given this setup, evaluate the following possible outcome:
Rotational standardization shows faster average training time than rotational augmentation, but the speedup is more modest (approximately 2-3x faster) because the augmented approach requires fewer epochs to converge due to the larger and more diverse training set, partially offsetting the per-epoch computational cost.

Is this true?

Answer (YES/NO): NO